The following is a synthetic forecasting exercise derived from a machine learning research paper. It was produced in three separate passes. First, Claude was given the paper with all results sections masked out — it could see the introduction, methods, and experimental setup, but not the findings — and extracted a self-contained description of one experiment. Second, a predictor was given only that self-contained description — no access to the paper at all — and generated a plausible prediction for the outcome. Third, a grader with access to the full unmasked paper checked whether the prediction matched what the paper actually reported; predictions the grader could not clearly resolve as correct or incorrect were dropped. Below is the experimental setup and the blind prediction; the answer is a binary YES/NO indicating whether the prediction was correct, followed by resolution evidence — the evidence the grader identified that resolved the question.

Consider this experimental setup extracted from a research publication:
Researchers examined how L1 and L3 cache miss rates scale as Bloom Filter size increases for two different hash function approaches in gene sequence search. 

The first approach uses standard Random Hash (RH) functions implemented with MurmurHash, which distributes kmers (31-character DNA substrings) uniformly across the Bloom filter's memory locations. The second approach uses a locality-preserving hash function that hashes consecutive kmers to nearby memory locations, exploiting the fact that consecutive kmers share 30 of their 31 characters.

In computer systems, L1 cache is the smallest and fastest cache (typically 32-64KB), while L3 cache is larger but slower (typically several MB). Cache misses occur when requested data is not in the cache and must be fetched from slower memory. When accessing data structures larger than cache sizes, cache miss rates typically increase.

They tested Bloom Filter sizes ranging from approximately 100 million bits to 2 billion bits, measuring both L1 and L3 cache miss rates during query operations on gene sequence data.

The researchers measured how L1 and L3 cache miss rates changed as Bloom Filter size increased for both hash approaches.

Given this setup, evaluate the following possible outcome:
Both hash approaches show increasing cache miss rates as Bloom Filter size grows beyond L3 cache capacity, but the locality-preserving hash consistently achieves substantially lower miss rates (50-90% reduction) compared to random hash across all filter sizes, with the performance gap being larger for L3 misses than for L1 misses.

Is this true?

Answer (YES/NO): NO